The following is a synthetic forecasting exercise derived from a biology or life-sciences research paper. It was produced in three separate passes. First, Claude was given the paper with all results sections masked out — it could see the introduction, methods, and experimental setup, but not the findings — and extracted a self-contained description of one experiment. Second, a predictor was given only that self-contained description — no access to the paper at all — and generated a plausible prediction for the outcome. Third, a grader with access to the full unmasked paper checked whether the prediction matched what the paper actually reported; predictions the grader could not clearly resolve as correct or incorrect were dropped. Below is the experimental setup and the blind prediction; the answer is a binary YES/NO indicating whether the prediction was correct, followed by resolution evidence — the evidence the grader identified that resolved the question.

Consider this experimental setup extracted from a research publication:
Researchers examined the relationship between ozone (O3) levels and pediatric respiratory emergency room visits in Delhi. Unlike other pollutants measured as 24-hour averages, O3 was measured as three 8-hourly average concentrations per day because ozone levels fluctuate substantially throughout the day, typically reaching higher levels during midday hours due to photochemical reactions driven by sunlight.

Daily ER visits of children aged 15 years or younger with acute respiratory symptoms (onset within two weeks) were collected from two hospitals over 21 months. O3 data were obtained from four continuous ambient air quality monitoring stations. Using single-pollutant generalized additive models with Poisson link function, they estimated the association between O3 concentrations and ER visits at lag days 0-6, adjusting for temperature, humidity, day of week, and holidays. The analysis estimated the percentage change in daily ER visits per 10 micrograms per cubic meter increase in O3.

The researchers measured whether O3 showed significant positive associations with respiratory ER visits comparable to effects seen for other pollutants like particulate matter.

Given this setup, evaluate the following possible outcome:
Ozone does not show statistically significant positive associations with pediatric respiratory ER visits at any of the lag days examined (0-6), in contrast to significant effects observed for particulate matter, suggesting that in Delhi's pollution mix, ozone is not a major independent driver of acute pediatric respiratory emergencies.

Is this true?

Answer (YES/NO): NO